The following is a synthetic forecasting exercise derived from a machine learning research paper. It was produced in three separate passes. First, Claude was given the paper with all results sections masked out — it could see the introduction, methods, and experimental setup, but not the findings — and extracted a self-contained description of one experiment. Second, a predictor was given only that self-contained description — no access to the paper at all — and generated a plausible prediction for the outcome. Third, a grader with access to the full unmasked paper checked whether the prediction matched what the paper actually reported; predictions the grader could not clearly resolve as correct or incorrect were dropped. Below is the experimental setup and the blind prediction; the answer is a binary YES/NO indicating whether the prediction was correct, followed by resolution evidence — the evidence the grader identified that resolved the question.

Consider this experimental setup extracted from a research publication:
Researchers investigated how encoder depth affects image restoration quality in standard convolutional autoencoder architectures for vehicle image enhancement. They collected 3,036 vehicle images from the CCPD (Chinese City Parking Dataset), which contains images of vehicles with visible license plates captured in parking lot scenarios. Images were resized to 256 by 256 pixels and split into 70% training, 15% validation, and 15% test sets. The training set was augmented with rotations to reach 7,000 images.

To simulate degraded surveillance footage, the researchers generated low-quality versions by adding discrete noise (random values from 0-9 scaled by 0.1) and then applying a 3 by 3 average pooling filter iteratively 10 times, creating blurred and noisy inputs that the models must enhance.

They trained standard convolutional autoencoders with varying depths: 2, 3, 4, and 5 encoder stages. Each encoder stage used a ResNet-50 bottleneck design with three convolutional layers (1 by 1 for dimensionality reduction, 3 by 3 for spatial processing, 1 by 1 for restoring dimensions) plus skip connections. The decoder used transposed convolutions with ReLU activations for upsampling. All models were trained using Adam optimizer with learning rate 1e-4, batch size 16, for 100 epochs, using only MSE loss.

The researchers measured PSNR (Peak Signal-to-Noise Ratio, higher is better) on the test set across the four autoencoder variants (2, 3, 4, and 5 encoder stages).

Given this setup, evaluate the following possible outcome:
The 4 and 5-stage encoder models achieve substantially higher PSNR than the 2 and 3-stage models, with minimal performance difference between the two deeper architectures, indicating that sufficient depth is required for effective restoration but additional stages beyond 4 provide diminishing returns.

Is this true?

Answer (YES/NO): NO